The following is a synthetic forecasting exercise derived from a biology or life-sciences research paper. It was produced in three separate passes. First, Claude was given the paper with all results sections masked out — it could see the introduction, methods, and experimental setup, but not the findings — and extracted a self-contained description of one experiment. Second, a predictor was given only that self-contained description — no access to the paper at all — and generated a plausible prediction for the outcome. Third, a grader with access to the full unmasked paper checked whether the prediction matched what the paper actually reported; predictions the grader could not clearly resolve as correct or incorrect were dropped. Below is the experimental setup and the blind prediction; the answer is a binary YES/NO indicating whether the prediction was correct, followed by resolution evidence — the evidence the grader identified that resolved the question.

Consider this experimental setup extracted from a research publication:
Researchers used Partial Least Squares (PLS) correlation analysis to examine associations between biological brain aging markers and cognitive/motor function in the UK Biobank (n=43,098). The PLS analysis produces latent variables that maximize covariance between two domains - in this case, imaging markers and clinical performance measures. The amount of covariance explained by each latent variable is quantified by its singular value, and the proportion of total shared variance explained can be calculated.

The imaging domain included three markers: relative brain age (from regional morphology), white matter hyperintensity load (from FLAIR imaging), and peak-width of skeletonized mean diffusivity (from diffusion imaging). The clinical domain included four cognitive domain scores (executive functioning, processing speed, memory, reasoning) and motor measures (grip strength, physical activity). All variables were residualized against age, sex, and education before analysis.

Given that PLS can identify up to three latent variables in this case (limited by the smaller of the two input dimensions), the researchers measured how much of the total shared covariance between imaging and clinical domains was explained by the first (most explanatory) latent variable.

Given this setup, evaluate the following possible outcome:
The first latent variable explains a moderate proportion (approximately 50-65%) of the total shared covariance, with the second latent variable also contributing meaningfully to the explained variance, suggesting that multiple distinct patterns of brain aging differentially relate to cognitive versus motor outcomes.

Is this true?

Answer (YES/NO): NO